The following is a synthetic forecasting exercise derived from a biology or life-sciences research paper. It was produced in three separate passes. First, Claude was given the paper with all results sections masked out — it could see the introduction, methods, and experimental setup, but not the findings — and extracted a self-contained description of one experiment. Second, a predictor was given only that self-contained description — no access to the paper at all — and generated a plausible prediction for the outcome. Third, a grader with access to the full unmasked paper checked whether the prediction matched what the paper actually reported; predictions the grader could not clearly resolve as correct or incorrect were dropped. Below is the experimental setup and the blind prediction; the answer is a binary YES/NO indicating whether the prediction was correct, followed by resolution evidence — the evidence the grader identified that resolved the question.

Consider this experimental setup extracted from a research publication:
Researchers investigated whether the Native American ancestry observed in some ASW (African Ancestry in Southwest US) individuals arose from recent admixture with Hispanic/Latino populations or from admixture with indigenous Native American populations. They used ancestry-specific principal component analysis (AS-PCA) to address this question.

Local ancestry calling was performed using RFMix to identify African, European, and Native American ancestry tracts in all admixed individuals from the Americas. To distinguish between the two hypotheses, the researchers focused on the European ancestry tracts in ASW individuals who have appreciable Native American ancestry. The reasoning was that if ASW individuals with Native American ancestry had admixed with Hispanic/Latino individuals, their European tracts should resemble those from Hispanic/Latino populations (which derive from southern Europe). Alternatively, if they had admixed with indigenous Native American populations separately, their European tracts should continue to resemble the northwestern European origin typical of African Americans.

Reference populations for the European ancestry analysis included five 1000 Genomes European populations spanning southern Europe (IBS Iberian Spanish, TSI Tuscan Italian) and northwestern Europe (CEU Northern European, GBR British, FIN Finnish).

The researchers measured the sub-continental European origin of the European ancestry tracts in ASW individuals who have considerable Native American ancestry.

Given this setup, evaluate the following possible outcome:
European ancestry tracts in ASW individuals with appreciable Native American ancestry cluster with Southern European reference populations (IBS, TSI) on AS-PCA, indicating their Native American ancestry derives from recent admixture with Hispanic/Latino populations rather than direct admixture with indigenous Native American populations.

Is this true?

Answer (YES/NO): NO